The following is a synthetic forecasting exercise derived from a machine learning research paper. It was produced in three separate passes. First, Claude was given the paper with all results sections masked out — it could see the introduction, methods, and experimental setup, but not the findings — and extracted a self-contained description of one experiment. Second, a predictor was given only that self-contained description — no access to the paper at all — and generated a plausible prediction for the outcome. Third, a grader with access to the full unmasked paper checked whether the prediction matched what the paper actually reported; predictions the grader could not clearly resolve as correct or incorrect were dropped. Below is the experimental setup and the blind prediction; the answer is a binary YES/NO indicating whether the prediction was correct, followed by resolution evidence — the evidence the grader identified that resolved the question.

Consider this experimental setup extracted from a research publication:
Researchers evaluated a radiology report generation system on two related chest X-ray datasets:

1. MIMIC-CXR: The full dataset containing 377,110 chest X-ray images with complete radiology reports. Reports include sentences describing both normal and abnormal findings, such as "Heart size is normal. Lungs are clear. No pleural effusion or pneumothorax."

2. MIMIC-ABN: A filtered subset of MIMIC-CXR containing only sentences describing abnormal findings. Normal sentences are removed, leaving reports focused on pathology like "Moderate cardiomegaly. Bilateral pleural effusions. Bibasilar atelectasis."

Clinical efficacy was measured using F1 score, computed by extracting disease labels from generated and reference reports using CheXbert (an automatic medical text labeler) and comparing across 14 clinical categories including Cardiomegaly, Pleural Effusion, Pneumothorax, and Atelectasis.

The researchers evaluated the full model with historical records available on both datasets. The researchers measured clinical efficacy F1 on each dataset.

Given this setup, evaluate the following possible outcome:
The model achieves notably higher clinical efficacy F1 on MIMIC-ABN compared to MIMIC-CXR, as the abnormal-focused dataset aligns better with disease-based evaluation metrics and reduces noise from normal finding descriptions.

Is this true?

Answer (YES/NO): NO